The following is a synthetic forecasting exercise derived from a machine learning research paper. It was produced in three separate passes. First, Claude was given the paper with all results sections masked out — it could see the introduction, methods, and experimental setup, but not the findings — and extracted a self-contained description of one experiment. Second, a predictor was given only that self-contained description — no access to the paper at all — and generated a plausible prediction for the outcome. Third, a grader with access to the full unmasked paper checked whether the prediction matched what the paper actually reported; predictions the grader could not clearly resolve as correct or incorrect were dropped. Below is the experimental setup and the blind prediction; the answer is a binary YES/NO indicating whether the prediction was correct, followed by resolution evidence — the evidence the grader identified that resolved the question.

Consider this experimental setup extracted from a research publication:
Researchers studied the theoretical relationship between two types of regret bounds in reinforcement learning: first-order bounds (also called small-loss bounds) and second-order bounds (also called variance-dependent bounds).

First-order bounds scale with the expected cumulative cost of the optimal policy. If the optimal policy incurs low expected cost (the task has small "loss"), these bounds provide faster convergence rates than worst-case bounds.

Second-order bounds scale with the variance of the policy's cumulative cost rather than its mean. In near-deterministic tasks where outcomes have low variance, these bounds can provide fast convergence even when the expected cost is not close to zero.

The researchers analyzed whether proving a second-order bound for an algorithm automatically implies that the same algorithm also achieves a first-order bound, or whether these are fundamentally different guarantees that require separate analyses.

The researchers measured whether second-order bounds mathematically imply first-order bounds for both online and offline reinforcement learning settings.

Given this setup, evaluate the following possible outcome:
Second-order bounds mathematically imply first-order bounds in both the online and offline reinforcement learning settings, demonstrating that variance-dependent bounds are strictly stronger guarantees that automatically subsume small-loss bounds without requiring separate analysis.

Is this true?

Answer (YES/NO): YES